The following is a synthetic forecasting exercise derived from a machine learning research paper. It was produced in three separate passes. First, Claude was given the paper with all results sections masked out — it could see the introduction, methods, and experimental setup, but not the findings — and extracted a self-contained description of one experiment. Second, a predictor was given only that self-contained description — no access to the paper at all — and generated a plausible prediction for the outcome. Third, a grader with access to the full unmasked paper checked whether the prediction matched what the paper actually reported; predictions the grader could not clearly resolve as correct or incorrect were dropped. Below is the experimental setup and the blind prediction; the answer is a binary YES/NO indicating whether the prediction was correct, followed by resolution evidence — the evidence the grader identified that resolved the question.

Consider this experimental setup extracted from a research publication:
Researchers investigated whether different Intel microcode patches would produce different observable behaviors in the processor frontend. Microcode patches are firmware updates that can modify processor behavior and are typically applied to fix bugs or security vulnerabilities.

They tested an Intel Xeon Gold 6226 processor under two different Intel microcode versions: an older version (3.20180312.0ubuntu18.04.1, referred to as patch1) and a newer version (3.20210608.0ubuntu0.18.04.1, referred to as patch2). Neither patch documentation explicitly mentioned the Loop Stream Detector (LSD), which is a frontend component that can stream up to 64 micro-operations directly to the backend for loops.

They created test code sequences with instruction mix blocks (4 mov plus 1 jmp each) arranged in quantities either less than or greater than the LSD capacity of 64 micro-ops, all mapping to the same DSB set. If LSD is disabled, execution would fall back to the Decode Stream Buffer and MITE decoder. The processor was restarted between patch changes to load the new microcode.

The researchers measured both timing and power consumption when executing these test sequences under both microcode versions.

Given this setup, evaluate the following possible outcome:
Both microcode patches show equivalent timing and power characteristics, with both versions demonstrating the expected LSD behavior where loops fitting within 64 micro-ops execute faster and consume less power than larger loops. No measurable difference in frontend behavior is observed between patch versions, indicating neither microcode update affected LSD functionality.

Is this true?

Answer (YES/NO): NO